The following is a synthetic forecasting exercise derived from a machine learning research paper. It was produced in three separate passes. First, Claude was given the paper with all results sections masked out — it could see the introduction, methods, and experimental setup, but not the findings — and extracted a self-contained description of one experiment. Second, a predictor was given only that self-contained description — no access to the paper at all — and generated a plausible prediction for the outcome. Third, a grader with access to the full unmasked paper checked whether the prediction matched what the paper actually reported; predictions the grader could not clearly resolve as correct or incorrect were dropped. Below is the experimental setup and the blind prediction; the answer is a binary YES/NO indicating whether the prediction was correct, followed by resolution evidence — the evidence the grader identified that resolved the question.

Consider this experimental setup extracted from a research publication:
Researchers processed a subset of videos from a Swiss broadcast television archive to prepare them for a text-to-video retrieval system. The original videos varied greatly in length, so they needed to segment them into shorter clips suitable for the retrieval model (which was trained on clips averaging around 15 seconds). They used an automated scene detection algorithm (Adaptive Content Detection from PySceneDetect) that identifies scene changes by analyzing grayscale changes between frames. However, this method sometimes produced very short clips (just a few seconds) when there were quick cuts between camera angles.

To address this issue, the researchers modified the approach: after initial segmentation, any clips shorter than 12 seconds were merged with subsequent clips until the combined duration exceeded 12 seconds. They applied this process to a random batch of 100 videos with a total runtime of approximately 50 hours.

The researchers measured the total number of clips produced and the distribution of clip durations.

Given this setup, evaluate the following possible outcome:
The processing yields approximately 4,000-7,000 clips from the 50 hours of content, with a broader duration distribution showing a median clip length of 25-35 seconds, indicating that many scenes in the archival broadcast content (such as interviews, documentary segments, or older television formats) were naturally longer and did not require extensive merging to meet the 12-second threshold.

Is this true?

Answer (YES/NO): NO